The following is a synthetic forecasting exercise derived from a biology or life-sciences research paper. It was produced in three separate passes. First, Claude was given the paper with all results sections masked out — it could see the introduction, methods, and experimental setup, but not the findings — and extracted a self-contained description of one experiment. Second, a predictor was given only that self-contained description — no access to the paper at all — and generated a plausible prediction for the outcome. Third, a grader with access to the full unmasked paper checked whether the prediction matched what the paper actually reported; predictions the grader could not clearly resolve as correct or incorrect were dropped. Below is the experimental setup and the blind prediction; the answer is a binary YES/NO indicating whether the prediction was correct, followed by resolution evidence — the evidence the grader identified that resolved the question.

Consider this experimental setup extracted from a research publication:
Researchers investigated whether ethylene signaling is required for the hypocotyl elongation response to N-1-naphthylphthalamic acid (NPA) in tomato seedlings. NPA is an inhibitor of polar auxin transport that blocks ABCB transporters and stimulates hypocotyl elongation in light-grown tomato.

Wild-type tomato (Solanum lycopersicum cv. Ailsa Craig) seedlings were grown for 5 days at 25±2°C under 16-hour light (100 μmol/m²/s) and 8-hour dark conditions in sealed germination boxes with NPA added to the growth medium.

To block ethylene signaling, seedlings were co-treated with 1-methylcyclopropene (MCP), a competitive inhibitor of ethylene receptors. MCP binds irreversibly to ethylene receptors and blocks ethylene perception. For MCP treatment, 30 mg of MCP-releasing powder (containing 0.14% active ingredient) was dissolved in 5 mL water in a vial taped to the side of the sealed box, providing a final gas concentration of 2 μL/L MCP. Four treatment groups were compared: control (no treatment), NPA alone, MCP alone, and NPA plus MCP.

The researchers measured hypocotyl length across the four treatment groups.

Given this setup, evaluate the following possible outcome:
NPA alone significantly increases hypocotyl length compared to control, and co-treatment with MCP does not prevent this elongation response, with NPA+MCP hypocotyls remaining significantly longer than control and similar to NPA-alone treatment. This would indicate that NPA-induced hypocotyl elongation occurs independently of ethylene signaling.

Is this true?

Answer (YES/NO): NO